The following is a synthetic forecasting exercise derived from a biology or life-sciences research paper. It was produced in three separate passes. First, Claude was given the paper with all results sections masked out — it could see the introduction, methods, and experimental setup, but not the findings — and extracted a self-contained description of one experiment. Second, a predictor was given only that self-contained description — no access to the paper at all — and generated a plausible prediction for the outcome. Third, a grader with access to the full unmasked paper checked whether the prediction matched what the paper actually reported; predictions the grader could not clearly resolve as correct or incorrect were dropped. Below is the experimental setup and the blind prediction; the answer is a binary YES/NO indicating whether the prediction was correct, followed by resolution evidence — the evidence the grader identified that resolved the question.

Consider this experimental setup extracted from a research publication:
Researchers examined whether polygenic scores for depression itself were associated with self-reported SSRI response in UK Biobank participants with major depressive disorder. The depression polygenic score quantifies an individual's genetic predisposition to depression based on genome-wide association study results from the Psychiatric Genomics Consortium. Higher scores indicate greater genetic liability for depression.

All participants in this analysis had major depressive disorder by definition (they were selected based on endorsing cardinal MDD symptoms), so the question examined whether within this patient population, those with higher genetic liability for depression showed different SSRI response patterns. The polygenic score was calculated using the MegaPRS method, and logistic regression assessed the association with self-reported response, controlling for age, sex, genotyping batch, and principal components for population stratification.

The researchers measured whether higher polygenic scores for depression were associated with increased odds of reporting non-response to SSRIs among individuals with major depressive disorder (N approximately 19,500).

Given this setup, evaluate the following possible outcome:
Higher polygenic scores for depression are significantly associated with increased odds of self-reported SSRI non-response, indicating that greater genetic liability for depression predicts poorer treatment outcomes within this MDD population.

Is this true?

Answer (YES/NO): YES